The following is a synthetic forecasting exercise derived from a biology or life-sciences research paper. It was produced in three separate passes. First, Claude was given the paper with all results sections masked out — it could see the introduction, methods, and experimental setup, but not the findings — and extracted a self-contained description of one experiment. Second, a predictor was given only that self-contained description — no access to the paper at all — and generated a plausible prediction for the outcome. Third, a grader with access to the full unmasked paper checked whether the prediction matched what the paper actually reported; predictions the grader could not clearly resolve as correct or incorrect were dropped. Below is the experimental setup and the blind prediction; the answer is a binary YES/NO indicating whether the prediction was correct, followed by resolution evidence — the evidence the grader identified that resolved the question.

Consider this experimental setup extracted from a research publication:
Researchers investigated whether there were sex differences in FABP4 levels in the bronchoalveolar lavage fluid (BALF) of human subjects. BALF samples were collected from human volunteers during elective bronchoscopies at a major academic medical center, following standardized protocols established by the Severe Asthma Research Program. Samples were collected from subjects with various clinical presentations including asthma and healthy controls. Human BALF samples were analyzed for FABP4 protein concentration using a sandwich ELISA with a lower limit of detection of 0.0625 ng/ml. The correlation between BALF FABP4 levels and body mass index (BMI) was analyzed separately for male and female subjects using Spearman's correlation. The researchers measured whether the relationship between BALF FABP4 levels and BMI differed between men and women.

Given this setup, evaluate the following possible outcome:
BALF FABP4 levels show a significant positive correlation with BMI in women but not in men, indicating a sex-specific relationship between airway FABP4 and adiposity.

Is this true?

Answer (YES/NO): YES